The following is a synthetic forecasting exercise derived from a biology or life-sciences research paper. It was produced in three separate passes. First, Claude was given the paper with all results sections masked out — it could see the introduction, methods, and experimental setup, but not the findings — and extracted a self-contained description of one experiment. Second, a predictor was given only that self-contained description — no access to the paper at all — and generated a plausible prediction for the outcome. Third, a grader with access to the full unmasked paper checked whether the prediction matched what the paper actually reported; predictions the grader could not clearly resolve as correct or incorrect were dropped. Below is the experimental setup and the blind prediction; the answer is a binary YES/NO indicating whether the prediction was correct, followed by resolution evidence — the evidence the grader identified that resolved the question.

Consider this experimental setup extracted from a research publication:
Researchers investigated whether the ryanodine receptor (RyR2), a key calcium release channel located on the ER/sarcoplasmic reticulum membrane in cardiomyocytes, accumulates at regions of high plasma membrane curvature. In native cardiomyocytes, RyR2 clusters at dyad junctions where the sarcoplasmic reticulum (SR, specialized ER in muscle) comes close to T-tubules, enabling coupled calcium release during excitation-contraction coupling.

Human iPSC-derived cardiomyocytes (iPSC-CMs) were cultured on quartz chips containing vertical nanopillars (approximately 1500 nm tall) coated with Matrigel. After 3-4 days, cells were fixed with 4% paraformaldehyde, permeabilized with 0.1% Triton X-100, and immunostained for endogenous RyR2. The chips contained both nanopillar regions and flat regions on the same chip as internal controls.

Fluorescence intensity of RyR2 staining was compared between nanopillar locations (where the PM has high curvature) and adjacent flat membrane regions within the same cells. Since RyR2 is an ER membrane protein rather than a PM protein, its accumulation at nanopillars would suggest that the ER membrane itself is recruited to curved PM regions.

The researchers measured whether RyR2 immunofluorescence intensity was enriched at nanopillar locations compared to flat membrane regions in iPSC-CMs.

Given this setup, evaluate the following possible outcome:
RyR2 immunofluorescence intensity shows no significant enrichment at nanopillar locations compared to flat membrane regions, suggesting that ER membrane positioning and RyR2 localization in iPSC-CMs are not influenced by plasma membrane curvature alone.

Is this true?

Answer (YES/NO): NO